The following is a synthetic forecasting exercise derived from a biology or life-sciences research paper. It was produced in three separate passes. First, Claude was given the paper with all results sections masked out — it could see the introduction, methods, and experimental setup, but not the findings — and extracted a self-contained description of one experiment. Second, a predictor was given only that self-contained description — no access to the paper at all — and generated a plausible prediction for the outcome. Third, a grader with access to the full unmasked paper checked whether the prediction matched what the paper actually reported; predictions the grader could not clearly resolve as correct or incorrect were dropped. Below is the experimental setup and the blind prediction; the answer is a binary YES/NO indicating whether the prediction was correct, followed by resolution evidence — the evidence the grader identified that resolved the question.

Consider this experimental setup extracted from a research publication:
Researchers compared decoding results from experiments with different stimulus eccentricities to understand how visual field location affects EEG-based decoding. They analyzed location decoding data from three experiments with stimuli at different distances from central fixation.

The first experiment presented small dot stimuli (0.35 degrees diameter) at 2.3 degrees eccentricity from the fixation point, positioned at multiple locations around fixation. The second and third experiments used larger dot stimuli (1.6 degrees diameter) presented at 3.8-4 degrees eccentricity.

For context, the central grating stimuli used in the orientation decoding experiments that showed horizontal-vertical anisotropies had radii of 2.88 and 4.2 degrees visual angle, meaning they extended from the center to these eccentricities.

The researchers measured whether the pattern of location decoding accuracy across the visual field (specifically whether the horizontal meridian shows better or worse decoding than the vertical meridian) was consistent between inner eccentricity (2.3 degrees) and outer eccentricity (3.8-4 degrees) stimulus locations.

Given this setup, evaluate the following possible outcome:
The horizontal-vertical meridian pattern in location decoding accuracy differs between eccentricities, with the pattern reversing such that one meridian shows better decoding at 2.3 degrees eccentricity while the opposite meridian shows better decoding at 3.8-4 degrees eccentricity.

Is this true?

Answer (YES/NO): NO